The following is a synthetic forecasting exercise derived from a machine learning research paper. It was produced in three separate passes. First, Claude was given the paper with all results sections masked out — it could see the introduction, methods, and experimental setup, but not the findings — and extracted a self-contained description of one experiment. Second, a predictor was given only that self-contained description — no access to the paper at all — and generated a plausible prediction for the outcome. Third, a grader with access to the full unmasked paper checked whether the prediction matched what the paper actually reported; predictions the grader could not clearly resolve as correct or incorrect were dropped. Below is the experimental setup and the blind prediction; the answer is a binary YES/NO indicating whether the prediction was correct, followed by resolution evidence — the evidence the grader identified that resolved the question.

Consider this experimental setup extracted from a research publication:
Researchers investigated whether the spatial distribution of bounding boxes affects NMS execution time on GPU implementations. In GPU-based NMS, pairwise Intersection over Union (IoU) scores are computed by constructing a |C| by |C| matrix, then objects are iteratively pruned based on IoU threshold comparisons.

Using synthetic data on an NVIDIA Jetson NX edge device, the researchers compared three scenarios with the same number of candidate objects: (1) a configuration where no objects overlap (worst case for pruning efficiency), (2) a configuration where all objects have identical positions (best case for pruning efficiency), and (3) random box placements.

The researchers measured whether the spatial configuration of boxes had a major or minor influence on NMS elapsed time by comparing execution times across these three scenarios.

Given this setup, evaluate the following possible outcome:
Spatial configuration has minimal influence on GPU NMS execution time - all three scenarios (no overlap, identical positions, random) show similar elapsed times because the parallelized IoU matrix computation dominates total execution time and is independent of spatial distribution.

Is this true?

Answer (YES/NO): NO